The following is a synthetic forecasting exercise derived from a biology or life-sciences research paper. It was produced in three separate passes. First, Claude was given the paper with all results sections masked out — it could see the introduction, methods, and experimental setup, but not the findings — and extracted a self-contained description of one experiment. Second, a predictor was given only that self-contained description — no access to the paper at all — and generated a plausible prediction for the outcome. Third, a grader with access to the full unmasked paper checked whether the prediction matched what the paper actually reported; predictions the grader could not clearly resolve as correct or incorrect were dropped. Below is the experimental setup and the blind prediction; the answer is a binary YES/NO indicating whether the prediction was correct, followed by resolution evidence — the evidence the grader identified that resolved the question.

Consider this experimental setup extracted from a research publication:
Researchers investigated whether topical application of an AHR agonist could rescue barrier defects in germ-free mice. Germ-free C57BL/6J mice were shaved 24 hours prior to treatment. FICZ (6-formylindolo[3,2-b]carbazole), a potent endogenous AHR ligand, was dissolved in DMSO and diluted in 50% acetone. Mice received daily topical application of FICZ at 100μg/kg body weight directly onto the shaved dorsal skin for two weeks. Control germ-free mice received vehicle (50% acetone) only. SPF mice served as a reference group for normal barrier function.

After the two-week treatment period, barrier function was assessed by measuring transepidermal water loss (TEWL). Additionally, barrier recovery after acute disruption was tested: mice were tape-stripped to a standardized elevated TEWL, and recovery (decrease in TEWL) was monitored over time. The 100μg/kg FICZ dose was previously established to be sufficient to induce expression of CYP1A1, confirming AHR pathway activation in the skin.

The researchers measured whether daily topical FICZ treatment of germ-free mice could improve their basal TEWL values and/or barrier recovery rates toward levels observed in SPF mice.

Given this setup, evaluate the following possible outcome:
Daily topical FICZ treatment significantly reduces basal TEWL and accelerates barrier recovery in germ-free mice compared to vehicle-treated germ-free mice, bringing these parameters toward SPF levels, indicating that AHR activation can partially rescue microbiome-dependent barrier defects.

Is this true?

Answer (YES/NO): NO